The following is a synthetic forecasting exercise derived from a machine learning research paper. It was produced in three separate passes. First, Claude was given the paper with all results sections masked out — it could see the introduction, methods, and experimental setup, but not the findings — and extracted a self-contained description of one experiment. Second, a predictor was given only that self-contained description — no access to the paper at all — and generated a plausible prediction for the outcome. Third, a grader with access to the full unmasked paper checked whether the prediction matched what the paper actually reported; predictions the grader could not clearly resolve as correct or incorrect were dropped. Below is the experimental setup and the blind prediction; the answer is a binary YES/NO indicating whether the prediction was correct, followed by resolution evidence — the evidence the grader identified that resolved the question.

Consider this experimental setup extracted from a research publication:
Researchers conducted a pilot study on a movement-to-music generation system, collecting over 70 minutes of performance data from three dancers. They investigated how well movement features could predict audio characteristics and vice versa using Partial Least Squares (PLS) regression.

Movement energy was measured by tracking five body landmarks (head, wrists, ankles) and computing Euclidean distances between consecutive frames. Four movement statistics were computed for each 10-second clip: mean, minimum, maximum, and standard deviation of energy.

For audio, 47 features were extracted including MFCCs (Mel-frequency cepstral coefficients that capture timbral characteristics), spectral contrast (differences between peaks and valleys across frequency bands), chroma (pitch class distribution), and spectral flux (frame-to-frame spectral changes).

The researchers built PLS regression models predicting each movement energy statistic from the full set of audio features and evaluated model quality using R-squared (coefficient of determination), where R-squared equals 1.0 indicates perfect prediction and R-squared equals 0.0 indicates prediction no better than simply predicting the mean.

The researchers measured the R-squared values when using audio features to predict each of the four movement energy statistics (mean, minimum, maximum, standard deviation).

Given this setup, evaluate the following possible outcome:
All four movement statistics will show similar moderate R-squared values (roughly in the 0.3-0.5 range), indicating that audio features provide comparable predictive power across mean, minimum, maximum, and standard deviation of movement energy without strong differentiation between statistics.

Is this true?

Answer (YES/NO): NO